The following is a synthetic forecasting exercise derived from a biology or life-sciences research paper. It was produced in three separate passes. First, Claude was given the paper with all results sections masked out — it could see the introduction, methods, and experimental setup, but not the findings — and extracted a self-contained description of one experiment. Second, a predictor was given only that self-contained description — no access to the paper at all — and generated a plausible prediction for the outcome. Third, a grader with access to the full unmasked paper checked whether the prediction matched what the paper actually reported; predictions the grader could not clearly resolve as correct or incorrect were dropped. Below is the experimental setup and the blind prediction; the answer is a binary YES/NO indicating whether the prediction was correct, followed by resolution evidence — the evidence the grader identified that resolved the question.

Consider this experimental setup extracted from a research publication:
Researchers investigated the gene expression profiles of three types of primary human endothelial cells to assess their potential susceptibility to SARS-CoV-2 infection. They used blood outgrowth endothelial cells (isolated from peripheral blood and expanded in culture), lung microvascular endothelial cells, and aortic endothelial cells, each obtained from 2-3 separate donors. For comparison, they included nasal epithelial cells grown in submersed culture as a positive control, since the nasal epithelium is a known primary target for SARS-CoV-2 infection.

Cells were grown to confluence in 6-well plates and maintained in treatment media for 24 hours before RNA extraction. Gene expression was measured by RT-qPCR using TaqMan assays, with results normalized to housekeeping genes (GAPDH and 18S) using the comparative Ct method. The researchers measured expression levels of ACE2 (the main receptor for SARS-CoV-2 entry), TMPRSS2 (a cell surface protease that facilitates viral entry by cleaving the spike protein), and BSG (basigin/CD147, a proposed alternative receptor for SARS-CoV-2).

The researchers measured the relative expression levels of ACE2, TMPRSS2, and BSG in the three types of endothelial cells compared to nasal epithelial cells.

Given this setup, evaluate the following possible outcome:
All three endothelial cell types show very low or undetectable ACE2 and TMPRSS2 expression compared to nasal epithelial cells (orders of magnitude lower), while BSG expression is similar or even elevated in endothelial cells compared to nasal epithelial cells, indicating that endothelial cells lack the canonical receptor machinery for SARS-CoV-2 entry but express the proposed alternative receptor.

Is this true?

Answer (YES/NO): YES